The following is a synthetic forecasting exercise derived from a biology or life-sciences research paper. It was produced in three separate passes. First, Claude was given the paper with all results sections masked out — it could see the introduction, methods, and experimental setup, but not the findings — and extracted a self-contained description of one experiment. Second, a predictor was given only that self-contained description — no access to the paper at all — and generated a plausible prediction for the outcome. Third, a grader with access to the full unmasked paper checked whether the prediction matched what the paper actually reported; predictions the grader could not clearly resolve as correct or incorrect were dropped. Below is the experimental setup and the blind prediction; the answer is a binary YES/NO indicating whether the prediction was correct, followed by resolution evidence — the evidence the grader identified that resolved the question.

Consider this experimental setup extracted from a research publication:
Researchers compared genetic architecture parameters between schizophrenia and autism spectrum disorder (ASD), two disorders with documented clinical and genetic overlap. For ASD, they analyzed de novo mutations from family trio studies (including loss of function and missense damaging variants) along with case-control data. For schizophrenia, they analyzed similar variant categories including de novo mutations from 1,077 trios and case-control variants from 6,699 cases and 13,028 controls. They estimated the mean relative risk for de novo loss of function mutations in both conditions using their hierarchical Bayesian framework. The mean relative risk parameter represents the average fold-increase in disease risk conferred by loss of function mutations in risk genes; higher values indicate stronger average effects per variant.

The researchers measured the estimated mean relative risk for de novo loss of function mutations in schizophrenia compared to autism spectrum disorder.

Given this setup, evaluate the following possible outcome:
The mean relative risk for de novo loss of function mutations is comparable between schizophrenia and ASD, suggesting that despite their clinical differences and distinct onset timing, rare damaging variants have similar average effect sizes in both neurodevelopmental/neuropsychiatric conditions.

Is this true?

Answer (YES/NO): NO